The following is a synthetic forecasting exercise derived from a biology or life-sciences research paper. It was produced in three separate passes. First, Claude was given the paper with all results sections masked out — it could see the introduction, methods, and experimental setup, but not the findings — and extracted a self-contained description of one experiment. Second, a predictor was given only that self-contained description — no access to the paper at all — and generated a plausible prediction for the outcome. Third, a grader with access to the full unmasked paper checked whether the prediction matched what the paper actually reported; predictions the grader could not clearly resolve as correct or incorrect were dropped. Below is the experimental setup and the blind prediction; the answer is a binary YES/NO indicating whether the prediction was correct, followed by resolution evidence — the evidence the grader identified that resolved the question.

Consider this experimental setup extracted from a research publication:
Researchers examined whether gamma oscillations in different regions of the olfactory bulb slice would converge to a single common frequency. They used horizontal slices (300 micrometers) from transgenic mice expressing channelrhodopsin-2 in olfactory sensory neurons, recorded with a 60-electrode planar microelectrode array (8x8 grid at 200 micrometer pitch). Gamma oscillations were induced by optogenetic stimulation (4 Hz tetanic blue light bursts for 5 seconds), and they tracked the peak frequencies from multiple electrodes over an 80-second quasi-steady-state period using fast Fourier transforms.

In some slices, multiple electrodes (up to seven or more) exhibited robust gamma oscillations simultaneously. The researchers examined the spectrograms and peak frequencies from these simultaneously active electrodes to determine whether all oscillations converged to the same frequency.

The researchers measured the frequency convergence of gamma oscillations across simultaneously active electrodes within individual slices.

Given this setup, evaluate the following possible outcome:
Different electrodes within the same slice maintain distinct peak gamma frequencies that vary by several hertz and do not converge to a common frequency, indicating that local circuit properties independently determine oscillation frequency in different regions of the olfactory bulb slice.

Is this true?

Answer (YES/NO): NO